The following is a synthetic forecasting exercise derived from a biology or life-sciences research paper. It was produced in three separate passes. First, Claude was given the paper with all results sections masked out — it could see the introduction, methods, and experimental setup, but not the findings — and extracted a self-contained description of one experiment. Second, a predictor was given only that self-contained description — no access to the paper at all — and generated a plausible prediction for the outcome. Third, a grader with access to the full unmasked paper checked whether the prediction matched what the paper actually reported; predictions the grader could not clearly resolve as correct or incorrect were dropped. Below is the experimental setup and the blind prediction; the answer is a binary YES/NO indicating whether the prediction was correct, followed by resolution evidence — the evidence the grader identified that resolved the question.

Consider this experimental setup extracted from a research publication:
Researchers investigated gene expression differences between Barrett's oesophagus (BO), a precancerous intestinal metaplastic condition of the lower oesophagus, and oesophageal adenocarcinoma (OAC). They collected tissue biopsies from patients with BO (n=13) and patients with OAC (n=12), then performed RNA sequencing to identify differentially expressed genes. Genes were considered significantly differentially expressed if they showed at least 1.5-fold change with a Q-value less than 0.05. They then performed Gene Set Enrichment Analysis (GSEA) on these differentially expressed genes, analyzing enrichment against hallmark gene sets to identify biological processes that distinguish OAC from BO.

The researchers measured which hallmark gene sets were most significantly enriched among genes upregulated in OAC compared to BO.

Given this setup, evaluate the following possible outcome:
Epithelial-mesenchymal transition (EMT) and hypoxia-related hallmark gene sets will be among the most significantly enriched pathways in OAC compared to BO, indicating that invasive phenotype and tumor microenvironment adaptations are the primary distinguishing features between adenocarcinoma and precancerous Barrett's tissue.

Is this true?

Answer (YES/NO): NO